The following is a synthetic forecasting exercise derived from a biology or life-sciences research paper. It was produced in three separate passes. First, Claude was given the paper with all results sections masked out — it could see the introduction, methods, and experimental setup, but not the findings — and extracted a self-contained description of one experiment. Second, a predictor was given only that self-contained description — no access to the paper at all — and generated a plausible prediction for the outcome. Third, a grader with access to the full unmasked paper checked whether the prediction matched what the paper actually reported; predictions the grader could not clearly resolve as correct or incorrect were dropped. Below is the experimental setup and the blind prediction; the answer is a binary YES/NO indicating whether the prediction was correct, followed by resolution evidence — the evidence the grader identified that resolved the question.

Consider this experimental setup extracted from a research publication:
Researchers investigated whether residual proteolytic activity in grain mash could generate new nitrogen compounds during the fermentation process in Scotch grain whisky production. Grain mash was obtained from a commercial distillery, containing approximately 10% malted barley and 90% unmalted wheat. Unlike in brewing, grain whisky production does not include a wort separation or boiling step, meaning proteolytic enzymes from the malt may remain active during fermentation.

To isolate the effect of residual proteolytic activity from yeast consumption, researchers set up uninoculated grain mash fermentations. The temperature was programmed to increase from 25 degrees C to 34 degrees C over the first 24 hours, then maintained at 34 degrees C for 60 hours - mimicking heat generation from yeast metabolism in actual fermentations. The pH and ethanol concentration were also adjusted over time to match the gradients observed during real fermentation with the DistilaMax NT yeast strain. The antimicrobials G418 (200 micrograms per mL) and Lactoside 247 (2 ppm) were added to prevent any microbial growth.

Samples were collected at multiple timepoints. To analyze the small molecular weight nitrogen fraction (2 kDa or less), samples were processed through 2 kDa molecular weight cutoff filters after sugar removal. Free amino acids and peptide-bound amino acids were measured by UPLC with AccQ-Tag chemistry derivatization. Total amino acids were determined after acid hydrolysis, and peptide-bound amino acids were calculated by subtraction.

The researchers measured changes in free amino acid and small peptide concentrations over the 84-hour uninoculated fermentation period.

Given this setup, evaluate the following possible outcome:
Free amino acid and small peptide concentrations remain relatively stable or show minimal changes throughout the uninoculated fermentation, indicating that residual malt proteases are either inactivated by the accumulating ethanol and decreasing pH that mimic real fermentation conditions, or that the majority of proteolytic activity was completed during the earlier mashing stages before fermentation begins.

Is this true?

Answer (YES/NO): NO